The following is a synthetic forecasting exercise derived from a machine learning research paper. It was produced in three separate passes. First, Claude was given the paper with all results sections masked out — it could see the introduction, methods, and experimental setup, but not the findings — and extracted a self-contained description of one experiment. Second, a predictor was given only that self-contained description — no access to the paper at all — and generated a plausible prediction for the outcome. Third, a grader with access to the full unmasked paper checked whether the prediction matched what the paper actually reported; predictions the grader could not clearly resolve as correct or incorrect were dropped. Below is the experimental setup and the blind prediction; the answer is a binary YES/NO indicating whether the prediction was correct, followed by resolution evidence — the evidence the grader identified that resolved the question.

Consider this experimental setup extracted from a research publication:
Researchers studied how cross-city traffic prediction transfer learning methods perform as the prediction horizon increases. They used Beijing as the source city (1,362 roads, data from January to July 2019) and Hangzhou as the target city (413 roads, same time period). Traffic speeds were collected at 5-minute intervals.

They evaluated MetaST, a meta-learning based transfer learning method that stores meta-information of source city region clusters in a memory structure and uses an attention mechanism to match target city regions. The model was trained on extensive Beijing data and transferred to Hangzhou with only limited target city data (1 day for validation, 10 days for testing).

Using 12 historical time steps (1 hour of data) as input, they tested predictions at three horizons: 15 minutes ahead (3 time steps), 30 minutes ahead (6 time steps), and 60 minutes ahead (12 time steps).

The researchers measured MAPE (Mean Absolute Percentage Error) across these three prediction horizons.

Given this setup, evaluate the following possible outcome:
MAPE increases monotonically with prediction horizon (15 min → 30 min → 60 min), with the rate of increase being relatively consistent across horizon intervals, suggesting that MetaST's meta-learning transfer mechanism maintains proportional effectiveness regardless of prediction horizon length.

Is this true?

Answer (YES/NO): YES